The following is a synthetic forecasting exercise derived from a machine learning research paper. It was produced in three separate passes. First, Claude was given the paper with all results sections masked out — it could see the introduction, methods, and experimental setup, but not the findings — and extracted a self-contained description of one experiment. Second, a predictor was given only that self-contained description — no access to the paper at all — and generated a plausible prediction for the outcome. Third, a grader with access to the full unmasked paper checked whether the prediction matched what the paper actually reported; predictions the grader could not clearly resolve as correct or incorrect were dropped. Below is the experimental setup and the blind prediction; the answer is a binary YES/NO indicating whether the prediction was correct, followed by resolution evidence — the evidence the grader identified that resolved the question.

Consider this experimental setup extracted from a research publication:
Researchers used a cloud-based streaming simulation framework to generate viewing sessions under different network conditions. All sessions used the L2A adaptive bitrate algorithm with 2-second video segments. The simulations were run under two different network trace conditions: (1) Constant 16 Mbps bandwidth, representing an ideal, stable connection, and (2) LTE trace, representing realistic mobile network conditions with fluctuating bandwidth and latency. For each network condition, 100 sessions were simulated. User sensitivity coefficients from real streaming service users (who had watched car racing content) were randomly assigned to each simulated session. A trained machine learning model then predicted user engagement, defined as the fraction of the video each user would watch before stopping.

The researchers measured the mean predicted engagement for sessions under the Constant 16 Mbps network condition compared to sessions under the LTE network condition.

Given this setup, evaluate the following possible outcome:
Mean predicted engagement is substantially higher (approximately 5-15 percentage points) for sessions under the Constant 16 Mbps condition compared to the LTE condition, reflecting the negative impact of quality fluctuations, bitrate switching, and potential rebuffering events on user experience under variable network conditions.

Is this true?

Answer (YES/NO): YES